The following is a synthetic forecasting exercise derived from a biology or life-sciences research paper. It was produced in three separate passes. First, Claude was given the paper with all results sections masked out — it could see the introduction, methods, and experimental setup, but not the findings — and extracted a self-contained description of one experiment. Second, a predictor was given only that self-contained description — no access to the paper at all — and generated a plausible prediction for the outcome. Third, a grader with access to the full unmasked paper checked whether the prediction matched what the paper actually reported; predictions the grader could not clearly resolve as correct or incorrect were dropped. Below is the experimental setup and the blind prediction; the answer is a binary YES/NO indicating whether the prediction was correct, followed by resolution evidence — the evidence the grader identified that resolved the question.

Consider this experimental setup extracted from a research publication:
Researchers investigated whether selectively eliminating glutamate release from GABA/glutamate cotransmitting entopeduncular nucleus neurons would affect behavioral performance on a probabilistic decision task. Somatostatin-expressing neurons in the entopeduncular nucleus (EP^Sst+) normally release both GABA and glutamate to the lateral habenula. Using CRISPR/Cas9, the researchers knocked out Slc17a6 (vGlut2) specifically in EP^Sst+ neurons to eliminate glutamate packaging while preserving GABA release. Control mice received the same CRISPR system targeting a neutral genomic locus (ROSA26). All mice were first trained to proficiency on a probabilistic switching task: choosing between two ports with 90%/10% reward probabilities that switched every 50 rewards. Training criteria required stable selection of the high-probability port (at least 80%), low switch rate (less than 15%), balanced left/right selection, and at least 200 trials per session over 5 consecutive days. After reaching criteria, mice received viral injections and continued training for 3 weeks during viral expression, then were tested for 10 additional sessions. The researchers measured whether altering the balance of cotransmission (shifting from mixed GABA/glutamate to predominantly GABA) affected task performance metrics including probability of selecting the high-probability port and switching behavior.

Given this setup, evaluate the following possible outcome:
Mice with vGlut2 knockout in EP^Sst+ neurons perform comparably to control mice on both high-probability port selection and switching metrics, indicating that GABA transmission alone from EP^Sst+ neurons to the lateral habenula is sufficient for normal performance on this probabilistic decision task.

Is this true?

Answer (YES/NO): YES